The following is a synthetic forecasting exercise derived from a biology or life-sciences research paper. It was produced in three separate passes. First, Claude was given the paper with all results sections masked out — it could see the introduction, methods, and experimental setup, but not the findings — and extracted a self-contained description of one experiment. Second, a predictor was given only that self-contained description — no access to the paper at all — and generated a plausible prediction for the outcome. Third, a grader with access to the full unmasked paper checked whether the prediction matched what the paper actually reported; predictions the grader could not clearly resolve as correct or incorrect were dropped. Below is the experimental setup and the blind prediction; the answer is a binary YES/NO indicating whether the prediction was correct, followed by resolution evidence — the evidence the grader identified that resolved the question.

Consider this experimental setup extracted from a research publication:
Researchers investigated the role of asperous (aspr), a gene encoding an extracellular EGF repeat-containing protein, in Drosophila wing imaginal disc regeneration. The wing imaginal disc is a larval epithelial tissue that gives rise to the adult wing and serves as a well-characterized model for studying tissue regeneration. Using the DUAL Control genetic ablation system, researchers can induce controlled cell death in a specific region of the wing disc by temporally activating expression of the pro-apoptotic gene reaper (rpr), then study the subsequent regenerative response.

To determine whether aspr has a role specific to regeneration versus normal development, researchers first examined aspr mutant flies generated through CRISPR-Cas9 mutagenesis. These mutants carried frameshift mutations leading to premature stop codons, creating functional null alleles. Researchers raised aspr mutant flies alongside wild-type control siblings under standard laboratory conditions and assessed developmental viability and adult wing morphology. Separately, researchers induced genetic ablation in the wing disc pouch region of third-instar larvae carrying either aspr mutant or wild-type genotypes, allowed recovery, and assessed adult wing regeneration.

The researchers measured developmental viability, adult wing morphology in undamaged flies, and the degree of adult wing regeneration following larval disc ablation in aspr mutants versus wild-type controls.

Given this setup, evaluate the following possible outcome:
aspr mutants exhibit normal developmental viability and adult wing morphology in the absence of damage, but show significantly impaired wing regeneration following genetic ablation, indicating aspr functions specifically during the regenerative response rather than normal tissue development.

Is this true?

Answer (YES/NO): YES